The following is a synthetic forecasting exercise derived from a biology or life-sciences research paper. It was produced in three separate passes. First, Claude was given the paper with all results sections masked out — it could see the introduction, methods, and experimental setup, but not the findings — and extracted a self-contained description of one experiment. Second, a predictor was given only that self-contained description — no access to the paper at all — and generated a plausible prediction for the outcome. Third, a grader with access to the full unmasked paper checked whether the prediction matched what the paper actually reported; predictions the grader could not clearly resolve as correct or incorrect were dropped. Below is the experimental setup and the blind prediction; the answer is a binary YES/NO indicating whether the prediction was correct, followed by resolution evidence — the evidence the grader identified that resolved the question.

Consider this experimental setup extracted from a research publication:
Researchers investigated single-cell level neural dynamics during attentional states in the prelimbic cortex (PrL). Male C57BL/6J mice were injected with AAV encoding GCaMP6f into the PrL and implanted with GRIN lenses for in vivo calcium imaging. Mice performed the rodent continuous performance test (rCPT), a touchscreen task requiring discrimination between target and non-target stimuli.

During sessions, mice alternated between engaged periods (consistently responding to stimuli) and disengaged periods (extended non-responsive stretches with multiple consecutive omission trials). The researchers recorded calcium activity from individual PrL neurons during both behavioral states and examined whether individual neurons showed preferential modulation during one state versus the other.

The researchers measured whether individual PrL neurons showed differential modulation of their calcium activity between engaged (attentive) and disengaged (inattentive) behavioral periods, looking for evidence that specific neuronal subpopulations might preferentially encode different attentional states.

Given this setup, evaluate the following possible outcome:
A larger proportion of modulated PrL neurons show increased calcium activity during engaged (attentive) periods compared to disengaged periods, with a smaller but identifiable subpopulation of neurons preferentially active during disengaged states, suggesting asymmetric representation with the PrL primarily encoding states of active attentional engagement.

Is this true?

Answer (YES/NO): NO